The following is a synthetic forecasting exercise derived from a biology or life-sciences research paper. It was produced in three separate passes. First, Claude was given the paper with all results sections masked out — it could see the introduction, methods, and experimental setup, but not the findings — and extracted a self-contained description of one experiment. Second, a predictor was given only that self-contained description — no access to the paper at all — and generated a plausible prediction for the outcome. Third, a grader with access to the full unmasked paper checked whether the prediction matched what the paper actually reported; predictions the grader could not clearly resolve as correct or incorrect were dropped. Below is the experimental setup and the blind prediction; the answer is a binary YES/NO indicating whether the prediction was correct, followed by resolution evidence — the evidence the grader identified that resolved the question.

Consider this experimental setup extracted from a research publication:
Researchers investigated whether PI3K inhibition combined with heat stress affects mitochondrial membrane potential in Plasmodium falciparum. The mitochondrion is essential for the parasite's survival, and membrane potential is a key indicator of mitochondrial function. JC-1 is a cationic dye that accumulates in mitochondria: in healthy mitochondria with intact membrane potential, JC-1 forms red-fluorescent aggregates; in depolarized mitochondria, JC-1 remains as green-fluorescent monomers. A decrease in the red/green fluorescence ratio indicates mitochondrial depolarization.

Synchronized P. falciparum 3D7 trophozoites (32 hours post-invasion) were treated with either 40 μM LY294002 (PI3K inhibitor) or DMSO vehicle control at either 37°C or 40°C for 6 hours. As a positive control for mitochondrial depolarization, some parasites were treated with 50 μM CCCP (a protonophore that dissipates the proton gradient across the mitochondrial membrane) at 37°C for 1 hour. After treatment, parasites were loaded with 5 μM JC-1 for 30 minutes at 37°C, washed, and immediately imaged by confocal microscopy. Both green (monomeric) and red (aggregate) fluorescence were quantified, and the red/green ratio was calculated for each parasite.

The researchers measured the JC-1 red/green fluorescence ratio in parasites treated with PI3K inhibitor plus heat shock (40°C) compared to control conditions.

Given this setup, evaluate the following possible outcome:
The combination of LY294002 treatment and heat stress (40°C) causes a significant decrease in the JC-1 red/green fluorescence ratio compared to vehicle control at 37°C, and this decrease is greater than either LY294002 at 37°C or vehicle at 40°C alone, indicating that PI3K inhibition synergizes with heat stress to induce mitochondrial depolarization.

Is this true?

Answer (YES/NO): NO